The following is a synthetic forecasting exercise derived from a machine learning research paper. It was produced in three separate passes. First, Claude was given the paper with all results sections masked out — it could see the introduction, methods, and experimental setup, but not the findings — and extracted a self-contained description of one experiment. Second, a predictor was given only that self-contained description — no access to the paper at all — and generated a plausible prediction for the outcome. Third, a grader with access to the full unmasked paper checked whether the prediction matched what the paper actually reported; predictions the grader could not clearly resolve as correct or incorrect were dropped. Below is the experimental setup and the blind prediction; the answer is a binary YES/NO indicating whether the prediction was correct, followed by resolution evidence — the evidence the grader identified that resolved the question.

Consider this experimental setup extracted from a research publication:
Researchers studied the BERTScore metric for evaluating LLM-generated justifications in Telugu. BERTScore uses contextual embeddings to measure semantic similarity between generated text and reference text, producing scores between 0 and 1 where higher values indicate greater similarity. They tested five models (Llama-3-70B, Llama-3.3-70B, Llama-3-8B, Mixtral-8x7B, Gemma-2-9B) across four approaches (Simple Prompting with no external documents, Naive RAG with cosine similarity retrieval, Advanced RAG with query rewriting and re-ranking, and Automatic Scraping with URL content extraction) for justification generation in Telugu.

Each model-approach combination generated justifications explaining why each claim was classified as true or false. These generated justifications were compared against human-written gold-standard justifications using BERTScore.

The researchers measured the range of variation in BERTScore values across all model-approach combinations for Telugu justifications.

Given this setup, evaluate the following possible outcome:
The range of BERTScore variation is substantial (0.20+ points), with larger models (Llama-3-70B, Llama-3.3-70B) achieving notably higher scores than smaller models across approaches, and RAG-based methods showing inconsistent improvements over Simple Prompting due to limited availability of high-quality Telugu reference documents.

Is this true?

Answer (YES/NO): NO